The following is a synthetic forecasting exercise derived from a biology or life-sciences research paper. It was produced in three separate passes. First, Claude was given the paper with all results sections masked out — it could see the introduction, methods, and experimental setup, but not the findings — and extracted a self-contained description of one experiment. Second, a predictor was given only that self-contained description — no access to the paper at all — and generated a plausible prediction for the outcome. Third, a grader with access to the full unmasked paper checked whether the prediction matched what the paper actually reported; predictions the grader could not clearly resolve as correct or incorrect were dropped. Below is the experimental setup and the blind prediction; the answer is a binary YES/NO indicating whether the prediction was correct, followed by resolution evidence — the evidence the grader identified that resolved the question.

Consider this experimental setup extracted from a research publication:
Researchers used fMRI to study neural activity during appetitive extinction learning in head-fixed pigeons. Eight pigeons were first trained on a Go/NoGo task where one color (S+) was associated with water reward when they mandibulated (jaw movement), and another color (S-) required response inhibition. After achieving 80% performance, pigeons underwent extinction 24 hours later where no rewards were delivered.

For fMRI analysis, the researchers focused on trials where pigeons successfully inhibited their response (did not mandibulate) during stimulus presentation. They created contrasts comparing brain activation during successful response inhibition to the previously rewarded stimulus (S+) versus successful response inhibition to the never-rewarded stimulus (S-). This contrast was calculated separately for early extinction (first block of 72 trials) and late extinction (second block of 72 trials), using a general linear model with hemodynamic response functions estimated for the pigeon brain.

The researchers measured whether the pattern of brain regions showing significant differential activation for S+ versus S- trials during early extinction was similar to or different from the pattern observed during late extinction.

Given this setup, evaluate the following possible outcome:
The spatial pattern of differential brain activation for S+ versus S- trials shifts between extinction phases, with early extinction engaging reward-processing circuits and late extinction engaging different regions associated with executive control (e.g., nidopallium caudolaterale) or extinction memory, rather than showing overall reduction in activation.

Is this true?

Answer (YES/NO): NO